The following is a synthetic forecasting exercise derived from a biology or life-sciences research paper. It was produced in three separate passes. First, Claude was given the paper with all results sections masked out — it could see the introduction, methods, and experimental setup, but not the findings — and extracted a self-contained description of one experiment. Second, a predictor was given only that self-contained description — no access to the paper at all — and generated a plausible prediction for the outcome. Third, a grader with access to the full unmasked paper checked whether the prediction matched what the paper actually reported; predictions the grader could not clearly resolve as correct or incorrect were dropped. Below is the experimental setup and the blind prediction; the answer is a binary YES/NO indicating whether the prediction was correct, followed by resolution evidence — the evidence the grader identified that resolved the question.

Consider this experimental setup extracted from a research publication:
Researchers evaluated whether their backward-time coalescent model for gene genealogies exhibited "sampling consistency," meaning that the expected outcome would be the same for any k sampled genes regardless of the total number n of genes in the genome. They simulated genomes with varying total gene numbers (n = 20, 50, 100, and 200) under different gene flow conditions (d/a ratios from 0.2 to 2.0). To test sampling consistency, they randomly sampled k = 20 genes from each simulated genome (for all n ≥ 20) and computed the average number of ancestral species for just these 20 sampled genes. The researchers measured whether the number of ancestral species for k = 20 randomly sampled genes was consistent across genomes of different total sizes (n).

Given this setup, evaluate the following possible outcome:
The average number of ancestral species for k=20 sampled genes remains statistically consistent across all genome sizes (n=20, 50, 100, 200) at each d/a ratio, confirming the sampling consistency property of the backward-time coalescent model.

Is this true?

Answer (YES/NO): YES